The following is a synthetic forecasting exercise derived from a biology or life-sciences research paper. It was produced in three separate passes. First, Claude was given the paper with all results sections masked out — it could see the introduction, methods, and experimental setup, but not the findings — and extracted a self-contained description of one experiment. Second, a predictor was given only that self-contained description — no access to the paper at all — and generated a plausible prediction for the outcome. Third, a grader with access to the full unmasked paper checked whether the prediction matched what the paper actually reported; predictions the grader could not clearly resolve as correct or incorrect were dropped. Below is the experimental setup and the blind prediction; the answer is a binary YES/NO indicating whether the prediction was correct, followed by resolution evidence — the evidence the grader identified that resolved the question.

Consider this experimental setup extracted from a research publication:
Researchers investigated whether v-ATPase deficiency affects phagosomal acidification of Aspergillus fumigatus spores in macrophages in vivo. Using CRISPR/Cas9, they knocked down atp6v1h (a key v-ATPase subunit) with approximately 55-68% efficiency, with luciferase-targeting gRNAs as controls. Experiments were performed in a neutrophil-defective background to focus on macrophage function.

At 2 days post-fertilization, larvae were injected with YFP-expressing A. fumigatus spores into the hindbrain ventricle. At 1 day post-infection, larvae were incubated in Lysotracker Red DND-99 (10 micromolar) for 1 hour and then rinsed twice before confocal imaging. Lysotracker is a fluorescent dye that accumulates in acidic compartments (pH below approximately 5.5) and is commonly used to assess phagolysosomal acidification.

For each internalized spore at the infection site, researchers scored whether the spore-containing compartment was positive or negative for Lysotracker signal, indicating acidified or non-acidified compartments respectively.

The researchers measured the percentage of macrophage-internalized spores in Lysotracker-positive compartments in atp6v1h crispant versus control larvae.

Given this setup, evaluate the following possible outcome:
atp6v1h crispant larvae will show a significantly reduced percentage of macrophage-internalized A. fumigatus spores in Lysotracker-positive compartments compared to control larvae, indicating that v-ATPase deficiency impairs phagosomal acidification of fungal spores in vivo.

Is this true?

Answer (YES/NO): YES